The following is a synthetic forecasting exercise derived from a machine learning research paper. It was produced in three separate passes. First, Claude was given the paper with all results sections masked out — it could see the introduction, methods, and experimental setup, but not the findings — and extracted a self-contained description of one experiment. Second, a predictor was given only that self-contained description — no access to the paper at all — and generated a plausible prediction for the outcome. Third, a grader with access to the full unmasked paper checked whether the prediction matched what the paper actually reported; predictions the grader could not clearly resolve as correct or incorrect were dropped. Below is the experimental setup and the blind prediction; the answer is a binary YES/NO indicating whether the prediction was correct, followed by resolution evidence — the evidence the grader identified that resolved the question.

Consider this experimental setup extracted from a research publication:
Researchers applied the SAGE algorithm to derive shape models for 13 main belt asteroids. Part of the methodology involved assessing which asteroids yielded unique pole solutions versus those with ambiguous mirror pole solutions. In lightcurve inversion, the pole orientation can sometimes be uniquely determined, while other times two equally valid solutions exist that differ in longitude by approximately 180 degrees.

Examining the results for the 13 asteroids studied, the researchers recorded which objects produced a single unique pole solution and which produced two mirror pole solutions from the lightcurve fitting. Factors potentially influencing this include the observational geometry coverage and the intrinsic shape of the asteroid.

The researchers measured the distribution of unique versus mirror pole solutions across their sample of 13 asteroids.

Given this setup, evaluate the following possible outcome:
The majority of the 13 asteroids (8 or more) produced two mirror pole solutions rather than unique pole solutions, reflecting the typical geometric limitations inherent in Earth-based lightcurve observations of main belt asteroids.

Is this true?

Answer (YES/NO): YES